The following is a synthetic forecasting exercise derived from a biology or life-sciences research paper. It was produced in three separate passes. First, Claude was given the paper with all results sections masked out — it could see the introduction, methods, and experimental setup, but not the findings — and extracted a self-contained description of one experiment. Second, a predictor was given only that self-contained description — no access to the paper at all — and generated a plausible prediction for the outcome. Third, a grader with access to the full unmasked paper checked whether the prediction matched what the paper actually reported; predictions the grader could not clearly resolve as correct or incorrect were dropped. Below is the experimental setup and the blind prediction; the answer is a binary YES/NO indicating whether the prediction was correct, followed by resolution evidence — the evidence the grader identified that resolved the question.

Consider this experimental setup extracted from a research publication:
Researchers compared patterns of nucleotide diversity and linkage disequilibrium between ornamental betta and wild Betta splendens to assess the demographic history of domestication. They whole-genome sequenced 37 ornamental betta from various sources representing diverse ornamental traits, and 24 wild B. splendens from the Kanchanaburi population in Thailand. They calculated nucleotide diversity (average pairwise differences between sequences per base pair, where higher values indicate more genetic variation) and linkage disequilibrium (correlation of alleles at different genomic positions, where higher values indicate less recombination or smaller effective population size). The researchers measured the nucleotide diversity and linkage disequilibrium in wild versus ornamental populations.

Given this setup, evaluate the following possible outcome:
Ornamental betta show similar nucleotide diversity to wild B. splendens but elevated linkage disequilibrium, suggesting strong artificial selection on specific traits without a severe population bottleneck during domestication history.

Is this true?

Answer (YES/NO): NO